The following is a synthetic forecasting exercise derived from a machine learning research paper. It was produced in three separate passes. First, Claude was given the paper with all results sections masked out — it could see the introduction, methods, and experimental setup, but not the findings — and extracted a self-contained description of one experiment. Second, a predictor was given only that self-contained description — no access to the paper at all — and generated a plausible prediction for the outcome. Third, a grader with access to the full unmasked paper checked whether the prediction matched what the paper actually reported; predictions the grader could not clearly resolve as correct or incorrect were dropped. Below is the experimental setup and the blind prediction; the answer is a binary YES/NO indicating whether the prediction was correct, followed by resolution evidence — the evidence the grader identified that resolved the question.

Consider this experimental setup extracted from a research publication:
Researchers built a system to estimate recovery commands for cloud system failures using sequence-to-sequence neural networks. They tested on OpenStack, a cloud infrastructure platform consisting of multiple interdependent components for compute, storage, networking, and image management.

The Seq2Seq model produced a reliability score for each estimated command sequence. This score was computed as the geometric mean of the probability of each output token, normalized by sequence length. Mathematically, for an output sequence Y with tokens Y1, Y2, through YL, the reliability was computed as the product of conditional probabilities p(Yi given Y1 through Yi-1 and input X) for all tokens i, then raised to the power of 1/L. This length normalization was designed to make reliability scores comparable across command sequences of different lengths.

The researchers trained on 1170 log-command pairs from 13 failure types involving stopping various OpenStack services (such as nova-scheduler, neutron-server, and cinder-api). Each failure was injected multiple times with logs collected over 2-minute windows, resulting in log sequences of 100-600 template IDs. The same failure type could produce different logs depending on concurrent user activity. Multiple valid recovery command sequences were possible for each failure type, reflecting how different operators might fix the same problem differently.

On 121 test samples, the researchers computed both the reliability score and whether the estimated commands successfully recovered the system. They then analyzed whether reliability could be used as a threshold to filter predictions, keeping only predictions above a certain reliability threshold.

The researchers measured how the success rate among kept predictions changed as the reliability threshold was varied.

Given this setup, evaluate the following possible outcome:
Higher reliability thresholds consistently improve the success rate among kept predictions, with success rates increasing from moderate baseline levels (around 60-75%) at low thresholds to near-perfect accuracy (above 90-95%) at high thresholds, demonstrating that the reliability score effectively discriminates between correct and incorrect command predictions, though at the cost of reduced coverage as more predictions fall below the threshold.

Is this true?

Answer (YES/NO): NO